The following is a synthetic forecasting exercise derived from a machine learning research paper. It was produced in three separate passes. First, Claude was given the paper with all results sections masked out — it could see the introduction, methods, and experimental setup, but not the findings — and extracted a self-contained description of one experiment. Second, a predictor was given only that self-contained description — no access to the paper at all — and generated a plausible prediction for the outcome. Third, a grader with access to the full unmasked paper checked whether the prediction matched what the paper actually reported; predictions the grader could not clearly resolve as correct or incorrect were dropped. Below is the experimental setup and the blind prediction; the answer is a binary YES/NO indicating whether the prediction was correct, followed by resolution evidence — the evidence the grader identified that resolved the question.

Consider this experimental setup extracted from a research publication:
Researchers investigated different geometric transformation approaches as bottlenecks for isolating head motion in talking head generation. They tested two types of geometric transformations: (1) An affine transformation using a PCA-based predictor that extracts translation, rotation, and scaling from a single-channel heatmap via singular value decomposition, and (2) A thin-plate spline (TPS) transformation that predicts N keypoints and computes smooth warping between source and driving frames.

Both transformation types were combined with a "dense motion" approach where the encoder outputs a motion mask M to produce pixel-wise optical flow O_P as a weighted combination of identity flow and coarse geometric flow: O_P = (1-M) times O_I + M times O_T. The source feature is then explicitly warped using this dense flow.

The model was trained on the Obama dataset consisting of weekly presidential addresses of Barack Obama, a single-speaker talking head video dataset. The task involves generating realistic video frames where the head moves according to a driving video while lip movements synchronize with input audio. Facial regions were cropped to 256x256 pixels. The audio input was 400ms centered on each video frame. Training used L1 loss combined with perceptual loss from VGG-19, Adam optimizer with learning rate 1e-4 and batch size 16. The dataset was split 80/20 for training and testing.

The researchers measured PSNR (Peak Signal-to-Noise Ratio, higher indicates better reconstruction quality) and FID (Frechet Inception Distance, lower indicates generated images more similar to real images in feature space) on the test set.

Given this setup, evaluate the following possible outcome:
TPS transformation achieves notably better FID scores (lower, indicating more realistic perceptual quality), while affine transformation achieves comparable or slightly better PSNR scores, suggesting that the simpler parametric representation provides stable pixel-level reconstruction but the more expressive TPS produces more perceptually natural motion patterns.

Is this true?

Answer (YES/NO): NO